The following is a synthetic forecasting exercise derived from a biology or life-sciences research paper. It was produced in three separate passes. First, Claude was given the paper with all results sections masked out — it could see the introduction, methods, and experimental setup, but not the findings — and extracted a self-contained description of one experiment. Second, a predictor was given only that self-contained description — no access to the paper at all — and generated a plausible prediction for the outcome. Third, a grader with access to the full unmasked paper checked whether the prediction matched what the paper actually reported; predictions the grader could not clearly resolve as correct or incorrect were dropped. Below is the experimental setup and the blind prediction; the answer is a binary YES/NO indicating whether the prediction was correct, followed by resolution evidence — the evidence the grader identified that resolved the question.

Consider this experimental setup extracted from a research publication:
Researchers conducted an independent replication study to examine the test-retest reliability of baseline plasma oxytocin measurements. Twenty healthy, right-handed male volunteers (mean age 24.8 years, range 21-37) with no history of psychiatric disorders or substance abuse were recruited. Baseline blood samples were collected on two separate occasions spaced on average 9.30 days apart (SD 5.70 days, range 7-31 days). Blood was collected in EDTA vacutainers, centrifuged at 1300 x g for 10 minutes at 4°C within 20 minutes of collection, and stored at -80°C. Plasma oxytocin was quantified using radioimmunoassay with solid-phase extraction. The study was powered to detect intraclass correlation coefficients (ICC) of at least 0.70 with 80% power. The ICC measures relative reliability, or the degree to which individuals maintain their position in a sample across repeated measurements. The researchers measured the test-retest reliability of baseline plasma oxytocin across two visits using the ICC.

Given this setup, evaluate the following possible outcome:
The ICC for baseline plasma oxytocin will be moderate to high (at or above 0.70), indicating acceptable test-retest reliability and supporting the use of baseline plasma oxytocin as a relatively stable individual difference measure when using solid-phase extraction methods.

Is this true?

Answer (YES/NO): NO